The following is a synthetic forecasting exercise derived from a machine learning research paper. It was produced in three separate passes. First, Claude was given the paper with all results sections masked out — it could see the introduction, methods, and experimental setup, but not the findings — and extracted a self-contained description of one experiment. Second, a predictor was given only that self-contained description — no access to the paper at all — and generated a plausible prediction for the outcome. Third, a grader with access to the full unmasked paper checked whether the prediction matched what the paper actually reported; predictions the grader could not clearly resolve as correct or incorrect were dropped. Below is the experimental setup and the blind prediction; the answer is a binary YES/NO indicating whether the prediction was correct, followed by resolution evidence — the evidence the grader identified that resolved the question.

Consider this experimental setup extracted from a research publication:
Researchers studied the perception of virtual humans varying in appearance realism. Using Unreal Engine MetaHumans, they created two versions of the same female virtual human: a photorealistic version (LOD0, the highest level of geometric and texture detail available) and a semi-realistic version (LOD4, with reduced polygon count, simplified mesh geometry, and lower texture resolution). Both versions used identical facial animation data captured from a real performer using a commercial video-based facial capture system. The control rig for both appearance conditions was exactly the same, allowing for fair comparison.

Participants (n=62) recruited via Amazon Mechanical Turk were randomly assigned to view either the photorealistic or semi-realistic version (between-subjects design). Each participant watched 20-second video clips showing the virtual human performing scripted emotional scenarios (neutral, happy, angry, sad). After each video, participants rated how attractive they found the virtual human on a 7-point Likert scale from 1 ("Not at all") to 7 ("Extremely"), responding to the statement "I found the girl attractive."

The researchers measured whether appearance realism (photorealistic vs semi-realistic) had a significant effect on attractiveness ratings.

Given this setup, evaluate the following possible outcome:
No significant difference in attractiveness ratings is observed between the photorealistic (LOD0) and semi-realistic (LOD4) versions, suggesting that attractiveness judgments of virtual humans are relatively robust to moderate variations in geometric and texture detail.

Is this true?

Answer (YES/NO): YES